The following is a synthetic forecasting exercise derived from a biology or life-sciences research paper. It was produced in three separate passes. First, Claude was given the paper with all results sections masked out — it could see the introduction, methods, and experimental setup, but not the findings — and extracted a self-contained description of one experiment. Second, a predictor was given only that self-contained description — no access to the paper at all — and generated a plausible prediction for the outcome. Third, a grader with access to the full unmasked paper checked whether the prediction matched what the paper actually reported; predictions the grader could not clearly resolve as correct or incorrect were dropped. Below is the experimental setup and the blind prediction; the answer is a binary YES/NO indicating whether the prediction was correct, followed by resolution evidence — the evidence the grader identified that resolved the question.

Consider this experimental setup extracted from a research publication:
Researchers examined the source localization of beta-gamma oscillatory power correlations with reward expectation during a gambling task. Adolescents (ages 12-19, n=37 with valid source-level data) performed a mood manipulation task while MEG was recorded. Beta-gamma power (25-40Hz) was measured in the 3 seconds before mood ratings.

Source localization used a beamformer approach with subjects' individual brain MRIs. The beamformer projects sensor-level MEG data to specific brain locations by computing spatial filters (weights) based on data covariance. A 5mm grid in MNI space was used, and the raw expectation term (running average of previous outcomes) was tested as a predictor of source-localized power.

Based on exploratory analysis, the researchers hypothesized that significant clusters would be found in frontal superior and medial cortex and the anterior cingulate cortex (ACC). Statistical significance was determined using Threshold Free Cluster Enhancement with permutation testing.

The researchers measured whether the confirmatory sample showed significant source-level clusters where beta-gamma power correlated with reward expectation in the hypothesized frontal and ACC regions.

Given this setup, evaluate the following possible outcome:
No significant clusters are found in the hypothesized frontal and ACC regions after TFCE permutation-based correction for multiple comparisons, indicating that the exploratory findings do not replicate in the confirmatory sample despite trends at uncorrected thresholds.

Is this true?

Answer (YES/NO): NO